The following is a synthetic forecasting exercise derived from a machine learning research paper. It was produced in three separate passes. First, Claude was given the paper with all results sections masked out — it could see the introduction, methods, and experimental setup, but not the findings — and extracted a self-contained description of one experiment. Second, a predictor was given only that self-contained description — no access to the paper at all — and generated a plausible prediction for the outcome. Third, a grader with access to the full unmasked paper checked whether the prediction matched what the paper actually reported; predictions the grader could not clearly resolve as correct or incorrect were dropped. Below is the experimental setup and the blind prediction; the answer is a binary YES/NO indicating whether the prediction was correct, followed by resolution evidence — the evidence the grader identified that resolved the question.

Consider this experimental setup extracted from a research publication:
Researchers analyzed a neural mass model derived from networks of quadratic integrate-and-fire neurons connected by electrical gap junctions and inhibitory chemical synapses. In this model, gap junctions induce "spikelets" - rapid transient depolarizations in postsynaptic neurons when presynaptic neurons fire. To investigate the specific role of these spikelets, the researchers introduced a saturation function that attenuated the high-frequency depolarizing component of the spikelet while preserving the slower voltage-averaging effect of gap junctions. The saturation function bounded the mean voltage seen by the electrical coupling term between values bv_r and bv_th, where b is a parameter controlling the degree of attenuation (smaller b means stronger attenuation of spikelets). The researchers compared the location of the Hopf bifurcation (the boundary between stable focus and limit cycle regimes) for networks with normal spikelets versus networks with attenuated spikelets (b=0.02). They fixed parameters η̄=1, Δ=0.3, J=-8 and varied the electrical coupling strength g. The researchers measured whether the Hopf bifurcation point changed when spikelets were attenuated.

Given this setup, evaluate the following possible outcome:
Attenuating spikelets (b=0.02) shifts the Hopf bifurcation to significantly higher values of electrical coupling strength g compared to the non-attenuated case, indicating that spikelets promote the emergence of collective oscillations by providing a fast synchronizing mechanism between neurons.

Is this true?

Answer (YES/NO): NO